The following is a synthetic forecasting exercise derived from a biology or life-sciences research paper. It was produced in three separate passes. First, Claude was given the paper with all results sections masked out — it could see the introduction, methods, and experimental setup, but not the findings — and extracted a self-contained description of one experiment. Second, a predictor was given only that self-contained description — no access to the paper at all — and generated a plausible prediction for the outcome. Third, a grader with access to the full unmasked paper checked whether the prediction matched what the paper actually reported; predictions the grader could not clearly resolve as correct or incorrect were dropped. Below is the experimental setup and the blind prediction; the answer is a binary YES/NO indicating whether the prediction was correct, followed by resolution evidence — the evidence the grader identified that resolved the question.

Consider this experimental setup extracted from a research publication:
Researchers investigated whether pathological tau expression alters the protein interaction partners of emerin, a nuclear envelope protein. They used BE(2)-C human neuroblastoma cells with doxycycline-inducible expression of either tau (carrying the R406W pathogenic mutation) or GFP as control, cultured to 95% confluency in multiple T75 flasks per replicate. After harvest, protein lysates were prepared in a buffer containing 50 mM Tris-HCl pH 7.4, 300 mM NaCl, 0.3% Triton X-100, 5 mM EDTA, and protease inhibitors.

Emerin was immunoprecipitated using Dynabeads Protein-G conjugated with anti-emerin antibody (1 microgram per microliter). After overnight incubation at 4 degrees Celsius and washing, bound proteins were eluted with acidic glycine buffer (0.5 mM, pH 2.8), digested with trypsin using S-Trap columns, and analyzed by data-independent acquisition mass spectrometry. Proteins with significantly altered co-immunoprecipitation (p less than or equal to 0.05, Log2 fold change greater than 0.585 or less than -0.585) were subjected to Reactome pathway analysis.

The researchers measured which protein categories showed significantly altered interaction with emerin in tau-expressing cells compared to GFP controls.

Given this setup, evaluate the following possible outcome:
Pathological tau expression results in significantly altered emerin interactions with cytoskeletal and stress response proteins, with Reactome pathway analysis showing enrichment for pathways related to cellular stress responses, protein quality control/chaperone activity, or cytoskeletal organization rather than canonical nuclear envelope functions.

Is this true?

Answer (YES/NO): YES